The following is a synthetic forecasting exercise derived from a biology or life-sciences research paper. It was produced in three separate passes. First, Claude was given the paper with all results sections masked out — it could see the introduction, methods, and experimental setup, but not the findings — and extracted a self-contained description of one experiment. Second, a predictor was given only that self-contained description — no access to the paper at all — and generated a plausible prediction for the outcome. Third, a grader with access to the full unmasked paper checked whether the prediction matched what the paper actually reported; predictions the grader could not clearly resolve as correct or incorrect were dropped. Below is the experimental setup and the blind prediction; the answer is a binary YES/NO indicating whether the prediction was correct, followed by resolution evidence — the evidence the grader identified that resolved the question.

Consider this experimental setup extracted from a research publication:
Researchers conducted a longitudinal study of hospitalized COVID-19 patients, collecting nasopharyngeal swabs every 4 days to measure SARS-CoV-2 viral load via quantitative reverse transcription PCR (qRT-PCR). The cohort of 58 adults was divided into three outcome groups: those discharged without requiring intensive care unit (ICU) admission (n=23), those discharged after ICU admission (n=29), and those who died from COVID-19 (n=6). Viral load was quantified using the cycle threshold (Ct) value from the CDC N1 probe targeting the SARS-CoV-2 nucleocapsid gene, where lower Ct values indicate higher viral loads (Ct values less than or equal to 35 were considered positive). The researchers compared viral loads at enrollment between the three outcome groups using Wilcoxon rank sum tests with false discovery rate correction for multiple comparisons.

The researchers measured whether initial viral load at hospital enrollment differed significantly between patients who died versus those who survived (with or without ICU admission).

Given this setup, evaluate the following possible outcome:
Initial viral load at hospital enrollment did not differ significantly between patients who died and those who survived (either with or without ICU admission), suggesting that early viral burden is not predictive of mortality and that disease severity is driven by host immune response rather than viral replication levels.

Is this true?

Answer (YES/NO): YES